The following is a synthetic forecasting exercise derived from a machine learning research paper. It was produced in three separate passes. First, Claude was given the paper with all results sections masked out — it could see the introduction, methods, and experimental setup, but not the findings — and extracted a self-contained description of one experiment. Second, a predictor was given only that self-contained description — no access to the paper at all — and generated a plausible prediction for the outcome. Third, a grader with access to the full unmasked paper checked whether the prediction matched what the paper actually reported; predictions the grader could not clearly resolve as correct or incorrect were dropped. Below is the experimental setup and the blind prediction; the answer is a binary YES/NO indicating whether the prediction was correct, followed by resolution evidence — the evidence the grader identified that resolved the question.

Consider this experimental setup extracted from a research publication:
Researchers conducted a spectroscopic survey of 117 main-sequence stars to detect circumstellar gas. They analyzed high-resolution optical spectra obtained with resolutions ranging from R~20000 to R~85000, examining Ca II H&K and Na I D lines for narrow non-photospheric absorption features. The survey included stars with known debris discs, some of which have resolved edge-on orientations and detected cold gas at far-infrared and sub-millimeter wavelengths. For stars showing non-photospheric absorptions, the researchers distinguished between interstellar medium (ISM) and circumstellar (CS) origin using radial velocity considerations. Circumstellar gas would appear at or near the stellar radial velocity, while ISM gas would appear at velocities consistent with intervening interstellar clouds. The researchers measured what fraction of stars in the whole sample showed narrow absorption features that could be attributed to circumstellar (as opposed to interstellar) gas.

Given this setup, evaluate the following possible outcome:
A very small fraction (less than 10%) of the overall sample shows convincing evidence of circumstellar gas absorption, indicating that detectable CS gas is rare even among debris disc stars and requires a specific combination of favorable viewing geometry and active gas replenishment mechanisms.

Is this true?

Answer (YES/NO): NO